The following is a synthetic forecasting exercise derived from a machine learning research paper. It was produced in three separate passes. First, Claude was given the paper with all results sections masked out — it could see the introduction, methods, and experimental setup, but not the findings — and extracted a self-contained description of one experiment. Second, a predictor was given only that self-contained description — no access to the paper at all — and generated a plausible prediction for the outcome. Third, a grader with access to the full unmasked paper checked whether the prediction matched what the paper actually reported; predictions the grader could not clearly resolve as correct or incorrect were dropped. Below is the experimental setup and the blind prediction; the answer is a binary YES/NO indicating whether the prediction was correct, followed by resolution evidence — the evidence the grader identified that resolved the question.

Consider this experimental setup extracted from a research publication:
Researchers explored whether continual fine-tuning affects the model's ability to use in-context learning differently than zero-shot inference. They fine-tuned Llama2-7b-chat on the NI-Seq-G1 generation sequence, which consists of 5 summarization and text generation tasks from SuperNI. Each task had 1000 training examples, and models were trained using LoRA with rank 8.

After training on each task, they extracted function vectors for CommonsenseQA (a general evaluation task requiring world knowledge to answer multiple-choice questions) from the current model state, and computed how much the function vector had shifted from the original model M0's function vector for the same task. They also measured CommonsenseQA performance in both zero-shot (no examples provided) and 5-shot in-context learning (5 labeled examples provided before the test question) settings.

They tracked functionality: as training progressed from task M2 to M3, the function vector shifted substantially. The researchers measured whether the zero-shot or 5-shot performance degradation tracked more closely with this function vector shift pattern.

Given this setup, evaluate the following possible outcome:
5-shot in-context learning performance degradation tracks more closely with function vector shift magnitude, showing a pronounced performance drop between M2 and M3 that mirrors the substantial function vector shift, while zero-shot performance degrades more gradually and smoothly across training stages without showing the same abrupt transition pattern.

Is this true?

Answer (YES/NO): YES